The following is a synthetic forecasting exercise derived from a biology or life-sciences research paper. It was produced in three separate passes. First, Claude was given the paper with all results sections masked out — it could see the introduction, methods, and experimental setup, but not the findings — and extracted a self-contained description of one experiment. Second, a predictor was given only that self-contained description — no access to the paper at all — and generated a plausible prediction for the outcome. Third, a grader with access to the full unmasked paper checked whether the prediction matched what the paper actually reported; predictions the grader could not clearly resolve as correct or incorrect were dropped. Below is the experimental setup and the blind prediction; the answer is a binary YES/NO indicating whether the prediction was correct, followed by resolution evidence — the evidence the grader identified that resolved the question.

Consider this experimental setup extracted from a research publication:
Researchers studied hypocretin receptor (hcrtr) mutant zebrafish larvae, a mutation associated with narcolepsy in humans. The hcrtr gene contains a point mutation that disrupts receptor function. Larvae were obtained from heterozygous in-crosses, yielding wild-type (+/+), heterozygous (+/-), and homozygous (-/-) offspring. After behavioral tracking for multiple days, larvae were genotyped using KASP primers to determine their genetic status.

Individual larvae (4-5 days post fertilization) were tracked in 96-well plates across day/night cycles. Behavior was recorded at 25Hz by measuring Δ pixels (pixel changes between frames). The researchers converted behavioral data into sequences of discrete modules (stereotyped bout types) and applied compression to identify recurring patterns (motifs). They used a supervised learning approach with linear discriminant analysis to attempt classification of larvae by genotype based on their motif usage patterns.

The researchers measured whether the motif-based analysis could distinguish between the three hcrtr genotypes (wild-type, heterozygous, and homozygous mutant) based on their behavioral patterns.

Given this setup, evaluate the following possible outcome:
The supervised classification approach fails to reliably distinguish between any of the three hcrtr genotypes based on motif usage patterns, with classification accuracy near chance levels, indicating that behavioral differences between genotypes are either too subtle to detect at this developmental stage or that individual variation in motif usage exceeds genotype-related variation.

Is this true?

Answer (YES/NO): NO